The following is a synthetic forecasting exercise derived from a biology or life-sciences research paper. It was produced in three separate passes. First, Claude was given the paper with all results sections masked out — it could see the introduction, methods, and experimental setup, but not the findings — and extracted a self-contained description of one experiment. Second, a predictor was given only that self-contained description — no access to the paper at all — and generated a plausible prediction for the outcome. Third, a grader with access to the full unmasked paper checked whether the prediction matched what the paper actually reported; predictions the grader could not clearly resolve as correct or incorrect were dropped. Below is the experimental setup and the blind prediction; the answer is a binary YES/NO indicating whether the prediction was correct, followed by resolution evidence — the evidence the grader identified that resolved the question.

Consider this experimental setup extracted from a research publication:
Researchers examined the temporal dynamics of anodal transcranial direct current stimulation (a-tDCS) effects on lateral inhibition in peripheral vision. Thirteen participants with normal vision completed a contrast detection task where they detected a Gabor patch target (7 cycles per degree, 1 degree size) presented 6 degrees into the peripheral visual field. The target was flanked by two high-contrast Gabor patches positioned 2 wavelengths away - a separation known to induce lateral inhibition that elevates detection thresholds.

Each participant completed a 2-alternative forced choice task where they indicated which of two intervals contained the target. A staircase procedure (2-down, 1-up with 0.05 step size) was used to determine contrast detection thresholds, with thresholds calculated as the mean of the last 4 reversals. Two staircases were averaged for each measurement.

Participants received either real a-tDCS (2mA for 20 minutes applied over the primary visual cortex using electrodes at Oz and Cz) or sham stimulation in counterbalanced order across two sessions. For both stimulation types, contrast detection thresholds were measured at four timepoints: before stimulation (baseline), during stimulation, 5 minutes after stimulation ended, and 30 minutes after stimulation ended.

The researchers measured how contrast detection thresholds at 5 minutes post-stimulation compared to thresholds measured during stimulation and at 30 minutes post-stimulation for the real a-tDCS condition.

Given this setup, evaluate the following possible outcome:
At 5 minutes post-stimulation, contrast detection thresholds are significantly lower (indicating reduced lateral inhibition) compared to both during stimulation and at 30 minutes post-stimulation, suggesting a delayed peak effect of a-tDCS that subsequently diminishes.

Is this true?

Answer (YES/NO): NO